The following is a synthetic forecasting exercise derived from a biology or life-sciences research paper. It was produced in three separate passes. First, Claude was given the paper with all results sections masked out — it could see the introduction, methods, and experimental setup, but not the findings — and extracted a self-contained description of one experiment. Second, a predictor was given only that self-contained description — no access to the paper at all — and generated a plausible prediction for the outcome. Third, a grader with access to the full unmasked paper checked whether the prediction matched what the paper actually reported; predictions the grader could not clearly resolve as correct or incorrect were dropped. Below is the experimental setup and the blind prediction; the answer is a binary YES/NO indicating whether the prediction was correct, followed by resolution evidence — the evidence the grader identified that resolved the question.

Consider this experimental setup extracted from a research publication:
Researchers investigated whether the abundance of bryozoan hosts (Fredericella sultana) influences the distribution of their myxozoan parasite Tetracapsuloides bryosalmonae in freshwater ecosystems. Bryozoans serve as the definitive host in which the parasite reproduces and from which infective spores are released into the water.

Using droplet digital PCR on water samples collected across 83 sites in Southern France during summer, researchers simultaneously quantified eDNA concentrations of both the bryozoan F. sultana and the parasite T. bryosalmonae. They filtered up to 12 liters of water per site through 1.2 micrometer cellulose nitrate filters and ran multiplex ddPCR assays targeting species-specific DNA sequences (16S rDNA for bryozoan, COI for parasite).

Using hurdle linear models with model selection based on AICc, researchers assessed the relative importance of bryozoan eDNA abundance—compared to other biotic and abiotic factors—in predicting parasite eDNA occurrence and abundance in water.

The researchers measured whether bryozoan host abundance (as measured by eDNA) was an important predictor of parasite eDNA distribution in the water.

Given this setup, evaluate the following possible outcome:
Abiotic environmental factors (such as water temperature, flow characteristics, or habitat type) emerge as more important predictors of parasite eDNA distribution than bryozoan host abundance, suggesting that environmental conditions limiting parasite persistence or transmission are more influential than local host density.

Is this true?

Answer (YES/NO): NO